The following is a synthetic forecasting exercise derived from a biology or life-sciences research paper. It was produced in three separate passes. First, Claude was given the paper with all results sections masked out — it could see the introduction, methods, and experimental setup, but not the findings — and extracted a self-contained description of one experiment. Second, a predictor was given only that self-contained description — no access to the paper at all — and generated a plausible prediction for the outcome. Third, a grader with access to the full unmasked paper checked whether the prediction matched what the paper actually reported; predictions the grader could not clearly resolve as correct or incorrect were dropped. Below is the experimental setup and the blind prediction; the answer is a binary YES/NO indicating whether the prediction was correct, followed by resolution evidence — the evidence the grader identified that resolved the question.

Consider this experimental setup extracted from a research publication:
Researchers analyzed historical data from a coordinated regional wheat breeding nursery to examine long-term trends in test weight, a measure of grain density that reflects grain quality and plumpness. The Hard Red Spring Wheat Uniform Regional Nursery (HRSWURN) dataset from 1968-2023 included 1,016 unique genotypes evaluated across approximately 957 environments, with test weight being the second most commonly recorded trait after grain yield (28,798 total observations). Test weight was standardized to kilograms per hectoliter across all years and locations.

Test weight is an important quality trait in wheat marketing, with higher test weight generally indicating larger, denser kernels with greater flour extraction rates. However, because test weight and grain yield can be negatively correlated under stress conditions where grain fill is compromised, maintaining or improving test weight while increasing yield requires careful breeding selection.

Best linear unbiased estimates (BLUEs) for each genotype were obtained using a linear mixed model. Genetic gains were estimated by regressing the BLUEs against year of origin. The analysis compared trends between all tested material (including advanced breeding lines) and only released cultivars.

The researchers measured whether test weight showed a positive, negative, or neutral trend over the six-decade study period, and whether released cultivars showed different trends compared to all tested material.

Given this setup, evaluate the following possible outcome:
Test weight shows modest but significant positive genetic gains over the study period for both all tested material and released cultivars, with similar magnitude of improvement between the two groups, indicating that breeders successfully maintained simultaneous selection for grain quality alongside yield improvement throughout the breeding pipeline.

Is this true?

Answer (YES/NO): NO